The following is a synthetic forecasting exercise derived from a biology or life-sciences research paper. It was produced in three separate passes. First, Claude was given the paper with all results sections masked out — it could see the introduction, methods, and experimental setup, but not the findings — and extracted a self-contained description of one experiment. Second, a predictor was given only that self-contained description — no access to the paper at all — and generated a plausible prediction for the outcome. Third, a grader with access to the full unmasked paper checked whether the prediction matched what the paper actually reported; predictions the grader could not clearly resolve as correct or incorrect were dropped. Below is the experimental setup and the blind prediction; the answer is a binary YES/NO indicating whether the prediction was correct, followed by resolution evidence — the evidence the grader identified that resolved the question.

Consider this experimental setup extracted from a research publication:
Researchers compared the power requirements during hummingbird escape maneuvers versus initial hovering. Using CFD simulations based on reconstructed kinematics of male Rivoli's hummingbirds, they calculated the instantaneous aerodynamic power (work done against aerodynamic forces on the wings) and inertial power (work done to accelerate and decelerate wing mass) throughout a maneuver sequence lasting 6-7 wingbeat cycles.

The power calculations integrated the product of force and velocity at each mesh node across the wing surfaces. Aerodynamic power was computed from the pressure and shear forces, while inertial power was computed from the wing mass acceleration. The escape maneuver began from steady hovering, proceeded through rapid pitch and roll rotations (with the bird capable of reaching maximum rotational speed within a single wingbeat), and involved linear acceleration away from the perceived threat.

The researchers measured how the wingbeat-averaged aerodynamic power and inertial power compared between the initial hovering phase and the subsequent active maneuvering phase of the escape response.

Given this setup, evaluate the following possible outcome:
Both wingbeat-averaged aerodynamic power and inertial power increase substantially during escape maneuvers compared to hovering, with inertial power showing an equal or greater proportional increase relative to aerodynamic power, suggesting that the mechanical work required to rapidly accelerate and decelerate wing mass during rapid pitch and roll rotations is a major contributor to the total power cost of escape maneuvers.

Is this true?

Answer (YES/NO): NO